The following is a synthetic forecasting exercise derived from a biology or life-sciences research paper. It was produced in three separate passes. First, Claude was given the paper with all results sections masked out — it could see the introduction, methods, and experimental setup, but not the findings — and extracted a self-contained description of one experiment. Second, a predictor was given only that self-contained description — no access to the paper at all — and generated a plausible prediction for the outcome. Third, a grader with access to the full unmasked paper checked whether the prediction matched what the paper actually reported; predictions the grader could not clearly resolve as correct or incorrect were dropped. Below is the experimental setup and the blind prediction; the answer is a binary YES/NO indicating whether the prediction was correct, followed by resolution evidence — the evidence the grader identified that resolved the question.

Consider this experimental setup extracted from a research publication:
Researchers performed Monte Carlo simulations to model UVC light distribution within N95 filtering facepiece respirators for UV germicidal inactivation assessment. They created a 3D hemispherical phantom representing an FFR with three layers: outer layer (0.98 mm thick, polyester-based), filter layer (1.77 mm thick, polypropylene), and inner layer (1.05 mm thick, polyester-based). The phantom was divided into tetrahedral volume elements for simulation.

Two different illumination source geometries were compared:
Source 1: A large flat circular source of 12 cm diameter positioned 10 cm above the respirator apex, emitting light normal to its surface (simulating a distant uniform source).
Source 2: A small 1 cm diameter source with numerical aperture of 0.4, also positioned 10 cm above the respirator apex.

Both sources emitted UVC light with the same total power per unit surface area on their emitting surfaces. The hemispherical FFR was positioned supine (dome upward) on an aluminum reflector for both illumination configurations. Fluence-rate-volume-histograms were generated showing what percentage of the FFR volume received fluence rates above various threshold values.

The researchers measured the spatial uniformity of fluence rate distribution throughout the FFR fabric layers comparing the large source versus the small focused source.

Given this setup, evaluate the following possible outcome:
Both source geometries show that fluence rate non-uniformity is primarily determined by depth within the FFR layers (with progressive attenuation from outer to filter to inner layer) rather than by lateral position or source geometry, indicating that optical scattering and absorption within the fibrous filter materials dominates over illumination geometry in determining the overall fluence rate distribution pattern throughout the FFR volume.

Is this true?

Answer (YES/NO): NO